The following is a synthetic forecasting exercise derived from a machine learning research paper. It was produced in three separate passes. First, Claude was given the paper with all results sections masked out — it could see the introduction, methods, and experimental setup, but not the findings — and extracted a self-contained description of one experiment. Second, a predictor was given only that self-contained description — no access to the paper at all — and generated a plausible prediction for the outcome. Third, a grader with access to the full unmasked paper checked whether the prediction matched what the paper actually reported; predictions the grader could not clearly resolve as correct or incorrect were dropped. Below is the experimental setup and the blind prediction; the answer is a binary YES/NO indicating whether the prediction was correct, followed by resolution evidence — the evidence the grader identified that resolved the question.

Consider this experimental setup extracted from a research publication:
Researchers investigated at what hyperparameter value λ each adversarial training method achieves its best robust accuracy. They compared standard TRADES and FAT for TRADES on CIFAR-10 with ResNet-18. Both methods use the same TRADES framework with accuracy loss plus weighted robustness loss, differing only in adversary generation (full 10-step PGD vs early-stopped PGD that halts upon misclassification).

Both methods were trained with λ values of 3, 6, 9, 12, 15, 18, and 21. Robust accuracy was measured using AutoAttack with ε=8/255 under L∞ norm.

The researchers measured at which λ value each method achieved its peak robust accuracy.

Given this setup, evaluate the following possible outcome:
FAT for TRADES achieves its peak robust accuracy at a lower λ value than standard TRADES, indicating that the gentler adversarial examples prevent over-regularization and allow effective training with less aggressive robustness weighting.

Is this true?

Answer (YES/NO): NO